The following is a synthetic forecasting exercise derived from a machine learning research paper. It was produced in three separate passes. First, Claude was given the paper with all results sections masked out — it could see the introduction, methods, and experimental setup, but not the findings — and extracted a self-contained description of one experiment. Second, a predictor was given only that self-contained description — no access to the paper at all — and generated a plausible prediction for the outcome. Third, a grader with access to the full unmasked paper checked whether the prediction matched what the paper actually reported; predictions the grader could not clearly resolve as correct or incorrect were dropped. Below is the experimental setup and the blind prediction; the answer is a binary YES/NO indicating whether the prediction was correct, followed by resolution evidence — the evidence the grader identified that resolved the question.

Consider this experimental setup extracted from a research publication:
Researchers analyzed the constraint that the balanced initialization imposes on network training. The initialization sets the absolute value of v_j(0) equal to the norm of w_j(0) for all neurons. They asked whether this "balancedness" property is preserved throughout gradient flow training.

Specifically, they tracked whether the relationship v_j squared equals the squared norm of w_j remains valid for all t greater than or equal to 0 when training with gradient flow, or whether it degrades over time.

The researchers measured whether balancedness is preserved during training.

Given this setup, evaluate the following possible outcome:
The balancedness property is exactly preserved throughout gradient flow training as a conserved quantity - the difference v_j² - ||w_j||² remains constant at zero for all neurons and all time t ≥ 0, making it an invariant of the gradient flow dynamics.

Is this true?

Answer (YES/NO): YES